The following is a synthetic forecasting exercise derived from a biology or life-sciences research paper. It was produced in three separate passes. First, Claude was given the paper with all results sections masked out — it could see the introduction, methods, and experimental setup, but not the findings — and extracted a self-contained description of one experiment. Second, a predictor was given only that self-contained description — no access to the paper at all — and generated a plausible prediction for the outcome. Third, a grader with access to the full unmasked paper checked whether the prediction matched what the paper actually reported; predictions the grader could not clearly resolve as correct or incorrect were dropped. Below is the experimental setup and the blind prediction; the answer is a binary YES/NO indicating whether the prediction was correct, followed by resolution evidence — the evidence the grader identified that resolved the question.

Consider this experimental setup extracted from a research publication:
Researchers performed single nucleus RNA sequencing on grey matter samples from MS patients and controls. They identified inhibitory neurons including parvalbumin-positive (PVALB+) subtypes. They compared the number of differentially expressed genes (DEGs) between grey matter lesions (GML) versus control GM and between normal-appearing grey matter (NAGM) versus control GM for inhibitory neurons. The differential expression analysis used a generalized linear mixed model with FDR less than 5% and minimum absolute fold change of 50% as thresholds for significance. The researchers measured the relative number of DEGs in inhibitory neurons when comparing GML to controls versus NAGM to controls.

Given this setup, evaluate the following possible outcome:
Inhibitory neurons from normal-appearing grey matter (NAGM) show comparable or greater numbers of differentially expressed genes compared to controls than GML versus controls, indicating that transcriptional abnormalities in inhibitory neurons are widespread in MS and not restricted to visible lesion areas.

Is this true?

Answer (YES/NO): NO